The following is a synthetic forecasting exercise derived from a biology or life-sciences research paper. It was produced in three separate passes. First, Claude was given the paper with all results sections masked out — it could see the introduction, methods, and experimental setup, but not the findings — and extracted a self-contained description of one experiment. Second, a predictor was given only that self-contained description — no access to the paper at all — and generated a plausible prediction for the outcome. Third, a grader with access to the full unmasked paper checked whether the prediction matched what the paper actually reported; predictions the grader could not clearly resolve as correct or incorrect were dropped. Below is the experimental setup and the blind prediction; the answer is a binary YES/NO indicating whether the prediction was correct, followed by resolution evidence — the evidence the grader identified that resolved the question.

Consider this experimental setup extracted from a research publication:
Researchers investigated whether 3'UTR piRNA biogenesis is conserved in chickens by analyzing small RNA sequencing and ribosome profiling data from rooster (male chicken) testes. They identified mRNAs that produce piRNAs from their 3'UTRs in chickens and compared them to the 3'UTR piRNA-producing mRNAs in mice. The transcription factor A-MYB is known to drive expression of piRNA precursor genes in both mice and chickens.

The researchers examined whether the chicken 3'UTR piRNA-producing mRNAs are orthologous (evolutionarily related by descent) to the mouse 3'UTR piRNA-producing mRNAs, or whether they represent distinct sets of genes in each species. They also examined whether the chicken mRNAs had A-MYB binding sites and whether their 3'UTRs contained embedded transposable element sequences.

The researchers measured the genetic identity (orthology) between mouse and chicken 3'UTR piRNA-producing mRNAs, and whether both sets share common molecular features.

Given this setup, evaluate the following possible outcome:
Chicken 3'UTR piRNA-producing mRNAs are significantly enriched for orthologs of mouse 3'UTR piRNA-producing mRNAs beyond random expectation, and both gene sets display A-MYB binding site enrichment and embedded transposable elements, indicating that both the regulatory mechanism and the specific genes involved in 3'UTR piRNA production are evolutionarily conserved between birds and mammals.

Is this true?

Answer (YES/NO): NO